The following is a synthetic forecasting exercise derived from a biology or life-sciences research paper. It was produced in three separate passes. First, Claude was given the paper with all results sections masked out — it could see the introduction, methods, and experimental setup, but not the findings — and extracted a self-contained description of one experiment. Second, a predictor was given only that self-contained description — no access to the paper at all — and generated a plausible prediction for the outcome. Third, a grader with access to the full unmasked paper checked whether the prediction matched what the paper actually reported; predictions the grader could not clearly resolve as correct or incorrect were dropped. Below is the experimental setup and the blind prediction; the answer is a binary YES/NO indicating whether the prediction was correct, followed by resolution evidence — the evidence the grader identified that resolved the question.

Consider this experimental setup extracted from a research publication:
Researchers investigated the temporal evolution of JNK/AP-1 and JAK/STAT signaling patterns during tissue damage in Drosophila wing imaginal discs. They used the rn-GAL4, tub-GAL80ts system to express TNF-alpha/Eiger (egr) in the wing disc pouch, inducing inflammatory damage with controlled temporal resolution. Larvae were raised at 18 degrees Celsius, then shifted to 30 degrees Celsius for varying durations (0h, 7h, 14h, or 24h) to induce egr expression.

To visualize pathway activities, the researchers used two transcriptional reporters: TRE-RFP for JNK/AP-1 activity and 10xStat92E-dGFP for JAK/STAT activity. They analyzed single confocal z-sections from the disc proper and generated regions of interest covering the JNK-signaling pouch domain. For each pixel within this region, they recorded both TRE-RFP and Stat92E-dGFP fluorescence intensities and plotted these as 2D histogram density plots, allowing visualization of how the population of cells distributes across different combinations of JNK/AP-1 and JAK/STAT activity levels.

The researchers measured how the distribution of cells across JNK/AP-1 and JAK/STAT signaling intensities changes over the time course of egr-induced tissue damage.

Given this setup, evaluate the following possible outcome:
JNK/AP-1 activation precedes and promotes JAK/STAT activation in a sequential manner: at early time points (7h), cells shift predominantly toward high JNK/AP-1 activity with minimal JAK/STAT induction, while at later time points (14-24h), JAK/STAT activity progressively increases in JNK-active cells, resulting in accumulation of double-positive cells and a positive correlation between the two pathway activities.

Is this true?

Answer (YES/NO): NO